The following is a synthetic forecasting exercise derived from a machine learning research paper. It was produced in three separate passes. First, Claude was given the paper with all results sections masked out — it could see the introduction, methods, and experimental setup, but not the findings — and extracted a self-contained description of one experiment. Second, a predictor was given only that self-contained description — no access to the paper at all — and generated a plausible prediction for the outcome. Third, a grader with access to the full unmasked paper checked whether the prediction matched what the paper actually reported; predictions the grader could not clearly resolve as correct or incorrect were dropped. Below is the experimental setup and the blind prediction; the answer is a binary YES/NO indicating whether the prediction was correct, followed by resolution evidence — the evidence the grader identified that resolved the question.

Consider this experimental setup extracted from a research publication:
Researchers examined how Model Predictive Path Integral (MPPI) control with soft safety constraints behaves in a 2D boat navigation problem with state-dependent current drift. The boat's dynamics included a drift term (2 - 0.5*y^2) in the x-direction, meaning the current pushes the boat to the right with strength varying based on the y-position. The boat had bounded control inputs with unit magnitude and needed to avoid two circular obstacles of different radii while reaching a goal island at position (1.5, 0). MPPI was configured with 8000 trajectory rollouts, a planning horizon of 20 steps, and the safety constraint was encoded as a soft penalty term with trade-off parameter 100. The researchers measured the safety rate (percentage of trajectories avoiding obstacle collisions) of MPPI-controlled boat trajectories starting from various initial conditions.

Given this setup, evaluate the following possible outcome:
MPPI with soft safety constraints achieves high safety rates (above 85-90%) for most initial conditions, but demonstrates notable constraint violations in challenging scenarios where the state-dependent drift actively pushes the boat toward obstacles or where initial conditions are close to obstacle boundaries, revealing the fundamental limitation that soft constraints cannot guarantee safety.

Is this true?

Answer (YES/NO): YES